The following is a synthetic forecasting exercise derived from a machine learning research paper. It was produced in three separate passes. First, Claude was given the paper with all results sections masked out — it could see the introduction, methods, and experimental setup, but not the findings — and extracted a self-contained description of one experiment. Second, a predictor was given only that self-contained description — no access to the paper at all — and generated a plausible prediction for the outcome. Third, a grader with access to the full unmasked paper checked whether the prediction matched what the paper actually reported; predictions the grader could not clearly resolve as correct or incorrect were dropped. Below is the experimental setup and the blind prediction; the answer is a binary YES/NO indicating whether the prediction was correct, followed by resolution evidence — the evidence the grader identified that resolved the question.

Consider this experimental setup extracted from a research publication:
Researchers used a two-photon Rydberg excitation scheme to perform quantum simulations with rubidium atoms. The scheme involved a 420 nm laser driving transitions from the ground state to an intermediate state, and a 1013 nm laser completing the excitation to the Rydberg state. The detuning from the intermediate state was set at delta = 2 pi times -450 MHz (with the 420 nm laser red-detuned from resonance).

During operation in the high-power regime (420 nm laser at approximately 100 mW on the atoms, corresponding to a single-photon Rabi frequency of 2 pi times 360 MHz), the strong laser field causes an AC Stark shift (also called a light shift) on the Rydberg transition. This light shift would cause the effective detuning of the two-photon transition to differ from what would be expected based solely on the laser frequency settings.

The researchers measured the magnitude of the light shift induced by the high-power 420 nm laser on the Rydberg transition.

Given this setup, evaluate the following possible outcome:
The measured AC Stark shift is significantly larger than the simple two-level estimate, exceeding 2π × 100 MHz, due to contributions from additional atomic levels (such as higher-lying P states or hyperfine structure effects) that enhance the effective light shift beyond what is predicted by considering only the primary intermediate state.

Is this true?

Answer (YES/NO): NO